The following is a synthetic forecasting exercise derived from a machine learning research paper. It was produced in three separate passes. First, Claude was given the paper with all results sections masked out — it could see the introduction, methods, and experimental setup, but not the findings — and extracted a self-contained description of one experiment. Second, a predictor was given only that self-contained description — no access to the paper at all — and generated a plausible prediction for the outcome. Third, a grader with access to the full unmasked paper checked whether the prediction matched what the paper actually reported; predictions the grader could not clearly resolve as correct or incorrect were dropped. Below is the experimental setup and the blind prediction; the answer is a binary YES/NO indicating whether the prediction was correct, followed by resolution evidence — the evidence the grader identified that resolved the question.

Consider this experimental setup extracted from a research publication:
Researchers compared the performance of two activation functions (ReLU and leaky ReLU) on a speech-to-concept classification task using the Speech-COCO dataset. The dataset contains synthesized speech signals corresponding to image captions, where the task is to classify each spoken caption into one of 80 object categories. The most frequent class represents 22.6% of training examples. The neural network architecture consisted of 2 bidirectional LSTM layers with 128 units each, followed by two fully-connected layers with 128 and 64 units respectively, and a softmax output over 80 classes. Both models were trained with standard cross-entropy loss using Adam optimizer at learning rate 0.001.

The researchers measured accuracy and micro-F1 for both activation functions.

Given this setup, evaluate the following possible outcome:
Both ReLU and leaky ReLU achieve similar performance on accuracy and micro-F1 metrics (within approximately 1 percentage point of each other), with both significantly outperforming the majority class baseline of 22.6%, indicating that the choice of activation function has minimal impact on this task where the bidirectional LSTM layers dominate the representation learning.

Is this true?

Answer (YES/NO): NO